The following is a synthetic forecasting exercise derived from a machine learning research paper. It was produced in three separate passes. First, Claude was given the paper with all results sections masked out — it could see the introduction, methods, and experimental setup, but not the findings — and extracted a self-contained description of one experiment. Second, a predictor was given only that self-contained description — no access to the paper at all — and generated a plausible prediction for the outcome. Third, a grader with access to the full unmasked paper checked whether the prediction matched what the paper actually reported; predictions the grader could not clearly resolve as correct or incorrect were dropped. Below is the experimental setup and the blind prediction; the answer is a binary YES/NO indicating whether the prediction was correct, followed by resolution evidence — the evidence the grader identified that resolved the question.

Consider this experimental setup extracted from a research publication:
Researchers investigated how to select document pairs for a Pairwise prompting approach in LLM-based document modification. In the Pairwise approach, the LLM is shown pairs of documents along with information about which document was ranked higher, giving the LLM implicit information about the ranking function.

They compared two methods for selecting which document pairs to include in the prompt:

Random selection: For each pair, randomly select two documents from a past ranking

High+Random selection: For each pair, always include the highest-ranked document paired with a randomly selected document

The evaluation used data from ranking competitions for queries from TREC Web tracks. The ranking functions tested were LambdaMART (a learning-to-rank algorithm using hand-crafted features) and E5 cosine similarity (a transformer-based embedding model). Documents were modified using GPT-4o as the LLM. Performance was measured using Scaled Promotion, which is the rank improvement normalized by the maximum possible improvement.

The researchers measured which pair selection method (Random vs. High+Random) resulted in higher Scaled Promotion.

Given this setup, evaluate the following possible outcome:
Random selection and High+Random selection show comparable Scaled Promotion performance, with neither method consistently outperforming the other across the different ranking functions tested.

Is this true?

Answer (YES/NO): NO